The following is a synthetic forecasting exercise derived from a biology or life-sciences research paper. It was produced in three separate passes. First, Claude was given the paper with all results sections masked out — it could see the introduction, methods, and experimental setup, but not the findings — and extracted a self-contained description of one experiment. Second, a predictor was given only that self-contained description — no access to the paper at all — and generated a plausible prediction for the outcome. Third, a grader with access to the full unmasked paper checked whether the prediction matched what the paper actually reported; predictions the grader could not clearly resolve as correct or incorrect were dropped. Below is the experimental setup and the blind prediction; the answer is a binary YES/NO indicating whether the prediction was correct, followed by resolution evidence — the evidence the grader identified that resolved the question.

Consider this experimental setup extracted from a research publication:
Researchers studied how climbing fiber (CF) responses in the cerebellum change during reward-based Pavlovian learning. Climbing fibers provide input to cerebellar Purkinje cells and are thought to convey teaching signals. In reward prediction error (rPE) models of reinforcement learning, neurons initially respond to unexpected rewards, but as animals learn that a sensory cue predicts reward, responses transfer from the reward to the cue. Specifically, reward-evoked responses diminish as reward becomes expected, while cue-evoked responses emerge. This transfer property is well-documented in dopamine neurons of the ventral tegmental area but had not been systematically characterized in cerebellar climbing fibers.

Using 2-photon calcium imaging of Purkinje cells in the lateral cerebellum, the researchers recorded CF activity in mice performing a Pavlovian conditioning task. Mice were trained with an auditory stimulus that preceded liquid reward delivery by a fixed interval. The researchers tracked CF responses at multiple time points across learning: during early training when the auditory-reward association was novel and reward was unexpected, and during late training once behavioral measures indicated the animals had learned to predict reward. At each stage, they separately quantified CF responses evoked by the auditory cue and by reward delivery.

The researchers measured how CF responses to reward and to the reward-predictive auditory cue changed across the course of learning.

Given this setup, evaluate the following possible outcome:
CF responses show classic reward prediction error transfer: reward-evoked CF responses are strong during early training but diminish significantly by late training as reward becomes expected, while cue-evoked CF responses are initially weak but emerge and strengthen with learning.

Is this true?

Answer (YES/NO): YES